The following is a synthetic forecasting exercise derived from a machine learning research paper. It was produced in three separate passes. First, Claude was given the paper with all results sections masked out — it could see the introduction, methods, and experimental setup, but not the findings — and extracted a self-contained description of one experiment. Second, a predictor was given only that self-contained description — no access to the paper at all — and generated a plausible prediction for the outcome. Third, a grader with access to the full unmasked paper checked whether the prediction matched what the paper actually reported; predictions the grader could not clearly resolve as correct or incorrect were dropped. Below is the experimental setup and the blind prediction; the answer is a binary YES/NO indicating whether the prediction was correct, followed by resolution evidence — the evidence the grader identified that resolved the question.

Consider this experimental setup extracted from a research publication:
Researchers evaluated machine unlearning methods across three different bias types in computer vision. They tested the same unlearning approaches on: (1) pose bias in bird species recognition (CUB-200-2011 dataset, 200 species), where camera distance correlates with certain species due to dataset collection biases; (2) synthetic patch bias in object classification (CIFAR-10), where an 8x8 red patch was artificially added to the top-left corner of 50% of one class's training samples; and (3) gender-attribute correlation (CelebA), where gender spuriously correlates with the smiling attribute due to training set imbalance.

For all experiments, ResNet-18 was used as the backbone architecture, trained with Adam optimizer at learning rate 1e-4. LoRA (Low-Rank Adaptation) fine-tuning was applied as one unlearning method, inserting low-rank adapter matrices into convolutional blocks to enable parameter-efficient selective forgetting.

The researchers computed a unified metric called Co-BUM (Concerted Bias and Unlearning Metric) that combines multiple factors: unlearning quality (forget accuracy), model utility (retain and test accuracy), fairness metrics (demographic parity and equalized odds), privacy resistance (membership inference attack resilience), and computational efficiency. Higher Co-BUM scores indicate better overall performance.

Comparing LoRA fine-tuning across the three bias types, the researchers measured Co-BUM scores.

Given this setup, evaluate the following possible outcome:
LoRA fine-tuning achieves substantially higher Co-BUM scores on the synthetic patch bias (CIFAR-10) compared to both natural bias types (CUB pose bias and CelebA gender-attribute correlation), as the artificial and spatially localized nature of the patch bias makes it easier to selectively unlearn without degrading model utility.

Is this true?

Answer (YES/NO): NO